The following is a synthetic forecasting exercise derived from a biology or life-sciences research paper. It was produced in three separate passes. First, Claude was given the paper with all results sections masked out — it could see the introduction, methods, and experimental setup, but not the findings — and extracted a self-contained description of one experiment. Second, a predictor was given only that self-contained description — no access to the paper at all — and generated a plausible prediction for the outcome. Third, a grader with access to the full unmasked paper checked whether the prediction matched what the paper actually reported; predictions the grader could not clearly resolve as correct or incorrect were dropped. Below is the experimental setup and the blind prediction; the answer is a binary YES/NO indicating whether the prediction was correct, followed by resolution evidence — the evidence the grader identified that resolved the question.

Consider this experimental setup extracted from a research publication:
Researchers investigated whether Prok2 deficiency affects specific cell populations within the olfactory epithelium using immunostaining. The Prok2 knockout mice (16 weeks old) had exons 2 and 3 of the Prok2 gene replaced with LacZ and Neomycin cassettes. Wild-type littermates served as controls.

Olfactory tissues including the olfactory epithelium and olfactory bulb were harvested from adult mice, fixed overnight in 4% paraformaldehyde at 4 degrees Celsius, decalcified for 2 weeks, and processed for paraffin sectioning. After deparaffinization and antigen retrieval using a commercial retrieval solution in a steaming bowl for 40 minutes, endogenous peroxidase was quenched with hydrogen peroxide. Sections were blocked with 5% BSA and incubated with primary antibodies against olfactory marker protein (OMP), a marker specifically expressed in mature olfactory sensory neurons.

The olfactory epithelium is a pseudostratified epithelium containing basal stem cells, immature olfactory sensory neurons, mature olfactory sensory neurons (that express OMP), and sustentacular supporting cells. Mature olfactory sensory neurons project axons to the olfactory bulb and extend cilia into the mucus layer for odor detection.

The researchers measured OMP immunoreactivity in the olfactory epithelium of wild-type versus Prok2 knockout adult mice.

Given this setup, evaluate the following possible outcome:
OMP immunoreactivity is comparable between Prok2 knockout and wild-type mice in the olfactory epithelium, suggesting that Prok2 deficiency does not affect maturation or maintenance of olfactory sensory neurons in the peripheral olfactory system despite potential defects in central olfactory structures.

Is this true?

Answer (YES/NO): NO